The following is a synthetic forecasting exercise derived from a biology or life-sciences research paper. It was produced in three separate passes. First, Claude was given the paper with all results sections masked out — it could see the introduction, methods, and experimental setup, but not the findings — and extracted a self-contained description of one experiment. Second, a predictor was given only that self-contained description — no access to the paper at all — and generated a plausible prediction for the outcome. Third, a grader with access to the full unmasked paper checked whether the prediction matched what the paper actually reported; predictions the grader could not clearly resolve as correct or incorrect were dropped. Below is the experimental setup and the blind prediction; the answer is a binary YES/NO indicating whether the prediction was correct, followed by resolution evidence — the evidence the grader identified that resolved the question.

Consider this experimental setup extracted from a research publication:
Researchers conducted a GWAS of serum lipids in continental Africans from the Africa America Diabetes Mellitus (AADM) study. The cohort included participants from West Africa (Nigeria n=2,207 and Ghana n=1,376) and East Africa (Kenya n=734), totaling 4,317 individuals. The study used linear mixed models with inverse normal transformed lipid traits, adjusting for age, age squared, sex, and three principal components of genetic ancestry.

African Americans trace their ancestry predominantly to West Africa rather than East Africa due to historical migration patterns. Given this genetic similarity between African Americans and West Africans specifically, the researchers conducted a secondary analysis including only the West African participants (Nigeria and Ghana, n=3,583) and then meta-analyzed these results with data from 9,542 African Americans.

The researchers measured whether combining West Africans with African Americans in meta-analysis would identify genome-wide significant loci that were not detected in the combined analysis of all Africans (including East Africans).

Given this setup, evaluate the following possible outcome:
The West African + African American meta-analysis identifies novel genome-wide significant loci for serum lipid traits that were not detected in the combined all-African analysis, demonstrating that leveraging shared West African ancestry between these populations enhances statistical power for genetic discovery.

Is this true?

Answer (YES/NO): YES